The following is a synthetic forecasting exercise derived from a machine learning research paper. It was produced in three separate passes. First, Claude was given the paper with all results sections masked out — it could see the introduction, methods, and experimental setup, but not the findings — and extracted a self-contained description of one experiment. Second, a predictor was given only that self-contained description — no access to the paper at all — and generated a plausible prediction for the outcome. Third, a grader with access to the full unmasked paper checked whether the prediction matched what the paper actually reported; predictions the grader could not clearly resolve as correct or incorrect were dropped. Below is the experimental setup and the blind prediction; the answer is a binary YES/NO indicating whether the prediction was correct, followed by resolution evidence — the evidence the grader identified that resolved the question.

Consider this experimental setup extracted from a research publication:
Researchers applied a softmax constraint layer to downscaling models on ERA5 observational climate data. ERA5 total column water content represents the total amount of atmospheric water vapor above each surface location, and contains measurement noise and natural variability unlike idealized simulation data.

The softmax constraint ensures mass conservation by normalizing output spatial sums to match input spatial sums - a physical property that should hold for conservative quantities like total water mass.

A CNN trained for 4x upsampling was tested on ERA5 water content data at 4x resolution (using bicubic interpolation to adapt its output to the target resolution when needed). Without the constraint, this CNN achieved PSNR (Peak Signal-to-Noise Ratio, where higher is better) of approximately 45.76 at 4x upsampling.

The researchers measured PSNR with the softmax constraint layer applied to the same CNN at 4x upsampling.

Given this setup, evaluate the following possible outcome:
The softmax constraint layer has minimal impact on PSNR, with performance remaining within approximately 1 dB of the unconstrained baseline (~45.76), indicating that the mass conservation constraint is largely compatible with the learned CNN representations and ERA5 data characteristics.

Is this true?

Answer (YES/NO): YES